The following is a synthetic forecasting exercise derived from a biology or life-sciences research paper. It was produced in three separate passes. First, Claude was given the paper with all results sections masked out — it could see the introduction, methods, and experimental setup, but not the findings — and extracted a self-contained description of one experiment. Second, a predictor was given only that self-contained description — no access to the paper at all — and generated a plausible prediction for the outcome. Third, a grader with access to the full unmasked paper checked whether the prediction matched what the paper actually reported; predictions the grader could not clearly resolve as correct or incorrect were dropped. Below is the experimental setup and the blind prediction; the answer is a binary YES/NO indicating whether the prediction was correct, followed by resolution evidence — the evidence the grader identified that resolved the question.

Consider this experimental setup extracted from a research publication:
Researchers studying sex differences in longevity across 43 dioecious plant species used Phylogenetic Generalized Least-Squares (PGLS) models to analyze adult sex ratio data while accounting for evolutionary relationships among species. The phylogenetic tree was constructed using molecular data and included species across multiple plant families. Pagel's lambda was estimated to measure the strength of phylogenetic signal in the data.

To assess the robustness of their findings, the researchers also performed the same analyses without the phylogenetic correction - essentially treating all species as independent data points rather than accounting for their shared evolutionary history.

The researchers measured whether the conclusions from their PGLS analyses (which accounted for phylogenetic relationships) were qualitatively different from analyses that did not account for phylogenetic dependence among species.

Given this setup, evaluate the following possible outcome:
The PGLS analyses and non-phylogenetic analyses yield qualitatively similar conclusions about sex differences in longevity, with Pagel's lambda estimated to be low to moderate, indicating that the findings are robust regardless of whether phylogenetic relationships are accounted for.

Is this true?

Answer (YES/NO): YES